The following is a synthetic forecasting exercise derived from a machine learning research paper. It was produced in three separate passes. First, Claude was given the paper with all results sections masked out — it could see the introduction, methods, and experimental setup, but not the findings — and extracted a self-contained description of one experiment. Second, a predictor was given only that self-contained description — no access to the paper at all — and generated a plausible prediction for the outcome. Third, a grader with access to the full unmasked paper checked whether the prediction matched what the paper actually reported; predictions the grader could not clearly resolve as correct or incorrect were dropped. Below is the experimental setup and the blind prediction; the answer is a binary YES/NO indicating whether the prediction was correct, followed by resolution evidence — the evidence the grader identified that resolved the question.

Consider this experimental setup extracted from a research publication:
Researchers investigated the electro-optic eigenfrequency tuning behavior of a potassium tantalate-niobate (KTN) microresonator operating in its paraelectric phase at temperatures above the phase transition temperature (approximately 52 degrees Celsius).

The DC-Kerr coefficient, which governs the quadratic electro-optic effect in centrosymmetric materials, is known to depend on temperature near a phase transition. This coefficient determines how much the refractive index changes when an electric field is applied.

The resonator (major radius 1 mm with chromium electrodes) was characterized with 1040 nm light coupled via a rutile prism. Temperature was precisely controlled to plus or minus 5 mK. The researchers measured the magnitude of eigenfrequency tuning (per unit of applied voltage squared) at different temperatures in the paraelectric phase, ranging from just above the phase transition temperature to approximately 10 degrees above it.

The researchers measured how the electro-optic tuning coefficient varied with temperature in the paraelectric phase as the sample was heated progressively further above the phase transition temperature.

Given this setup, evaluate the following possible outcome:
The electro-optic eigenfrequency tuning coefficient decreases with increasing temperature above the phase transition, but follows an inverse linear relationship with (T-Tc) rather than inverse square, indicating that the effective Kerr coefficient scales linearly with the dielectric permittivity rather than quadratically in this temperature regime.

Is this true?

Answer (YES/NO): NO